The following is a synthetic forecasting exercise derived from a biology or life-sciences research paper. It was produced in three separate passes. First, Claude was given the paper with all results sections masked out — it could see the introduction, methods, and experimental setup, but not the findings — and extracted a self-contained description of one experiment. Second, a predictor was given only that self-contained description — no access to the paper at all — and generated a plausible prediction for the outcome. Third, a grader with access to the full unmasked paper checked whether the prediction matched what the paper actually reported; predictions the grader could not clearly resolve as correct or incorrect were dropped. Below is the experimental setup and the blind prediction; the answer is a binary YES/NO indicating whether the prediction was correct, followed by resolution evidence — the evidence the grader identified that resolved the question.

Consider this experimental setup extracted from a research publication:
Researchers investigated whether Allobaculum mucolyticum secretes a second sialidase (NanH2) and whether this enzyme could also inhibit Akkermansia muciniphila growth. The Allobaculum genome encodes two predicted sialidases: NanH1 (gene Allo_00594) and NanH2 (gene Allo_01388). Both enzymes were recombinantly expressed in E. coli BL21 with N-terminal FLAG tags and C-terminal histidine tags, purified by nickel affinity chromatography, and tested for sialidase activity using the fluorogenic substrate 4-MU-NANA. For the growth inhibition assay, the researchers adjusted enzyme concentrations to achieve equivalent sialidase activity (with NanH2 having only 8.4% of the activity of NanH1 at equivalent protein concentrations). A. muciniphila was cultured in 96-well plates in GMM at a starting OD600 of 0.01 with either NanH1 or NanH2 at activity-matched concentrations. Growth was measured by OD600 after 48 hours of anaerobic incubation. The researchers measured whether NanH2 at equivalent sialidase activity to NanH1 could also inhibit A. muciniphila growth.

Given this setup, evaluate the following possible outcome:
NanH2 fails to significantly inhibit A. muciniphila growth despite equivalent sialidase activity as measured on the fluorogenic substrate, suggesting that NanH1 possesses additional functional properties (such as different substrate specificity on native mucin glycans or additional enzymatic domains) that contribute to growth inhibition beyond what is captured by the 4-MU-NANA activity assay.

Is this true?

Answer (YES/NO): YES